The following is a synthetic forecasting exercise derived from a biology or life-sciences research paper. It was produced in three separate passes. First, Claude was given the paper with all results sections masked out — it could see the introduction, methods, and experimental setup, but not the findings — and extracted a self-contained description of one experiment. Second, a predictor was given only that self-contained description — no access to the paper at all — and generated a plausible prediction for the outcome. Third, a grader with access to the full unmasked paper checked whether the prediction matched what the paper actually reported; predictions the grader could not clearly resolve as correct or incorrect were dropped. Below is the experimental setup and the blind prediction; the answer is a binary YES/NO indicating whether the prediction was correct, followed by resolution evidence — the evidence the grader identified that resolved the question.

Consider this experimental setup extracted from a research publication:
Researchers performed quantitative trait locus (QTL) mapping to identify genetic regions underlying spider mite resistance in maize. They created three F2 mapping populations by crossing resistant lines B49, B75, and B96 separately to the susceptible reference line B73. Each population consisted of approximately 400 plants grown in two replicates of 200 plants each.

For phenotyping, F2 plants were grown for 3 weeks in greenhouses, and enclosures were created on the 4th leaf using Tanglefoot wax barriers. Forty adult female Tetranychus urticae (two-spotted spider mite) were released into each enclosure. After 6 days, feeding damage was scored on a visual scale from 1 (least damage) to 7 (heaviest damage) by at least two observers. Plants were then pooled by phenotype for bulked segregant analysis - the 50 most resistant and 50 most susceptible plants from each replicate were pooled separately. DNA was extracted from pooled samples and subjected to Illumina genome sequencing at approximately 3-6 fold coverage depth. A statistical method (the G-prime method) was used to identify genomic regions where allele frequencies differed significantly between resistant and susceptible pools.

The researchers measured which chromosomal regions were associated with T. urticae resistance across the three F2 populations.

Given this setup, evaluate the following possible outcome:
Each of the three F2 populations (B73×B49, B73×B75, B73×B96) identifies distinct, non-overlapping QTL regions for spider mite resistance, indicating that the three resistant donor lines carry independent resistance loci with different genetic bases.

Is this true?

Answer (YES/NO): NO